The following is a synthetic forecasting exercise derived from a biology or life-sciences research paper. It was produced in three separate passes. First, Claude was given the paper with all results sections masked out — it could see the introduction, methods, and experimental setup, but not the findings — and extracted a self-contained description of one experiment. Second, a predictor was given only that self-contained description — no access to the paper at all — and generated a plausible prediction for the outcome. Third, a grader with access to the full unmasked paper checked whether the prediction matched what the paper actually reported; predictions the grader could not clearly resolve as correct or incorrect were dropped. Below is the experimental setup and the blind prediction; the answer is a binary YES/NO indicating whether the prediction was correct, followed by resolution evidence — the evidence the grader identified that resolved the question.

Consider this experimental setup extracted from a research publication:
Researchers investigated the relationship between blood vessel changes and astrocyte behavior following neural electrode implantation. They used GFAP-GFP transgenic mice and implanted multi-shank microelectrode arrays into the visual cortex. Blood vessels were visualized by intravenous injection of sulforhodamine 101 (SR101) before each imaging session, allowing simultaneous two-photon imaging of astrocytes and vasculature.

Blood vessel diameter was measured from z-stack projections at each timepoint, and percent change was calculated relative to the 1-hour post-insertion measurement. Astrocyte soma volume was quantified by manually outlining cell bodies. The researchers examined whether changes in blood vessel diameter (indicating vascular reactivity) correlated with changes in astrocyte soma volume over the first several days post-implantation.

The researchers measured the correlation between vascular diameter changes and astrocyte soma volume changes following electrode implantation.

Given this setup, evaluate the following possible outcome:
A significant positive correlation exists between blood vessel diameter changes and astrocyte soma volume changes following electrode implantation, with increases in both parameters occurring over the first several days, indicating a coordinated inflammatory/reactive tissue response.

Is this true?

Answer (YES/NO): NO